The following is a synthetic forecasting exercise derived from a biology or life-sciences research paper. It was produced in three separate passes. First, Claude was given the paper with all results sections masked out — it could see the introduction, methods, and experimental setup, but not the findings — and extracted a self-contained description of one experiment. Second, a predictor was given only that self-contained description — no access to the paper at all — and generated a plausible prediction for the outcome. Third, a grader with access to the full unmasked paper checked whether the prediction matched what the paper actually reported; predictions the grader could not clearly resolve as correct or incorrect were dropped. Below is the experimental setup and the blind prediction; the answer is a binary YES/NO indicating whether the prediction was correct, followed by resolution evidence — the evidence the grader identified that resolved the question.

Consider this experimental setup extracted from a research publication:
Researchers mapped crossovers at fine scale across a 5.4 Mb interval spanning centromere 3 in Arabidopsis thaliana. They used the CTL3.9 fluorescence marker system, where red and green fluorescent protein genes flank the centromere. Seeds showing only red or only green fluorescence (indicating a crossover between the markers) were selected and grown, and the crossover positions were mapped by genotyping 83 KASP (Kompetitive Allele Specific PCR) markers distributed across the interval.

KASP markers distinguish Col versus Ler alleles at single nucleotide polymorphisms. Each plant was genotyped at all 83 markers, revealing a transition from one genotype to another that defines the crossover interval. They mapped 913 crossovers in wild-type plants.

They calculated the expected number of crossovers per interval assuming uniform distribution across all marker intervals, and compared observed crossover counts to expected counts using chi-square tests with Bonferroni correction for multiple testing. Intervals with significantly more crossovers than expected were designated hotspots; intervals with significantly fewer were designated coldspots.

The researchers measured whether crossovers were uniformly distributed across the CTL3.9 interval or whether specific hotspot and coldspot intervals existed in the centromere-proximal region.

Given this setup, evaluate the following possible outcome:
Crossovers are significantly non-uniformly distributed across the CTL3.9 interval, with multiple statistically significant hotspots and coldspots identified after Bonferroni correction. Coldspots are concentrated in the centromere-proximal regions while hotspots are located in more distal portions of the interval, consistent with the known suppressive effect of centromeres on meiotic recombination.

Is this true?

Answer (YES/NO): NO